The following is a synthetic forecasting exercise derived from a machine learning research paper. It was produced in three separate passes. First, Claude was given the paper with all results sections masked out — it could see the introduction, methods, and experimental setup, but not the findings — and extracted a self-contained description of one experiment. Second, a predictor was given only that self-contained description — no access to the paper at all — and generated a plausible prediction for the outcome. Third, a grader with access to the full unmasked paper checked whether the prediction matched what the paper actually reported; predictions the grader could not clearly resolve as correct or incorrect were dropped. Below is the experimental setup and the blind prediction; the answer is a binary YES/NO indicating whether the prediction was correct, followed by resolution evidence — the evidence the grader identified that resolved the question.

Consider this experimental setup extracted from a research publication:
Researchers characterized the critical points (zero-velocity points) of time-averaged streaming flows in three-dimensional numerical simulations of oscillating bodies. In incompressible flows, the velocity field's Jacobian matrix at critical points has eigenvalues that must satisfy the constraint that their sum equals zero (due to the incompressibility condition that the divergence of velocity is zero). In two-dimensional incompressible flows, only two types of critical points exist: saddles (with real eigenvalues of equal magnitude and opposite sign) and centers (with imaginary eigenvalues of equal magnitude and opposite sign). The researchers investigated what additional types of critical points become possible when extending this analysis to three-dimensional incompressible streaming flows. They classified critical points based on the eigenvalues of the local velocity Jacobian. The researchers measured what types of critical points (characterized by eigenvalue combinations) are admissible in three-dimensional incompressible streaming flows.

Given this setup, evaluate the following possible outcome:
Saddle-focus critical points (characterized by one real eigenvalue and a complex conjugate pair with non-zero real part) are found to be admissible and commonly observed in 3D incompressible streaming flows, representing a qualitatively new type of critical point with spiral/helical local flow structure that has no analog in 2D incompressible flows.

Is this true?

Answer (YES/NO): YES